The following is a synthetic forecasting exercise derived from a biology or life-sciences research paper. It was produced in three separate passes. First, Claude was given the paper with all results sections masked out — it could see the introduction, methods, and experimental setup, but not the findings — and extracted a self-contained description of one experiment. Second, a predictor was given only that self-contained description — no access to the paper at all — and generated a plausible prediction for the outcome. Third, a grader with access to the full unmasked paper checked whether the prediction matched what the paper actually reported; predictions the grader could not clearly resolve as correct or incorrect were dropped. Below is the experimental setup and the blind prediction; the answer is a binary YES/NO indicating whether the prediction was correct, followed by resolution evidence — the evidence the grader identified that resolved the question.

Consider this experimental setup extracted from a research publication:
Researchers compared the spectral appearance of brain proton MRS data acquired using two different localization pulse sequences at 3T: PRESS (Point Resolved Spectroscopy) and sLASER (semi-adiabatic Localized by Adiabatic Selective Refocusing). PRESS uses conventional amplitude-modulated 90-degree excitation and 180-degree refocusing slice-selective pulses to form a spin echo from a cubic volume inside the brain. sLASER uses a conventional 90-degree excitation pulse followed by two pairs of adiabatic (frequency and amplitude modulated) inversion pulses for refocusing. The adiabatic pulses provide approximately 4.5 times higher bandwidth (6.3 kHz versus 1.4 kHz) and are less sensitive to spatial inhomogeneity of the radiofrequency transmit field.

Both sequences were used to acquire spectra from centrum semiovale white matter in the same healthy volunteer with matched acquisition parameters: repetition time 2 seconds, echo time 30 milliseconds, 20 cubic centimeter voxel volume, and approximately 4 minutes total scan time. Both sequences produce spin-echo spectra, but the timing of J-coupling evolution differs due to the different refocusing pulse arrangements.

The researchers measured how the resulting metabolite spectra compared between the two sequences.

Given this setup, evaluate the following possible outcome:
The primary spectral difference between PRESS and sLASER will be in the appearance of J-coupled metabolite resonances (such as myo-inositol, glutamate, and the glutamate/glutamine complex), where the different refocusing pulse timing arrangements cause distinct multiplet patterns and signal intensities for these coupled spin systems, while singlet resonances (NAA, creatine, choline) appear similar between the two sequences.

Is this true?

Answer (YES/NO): YES